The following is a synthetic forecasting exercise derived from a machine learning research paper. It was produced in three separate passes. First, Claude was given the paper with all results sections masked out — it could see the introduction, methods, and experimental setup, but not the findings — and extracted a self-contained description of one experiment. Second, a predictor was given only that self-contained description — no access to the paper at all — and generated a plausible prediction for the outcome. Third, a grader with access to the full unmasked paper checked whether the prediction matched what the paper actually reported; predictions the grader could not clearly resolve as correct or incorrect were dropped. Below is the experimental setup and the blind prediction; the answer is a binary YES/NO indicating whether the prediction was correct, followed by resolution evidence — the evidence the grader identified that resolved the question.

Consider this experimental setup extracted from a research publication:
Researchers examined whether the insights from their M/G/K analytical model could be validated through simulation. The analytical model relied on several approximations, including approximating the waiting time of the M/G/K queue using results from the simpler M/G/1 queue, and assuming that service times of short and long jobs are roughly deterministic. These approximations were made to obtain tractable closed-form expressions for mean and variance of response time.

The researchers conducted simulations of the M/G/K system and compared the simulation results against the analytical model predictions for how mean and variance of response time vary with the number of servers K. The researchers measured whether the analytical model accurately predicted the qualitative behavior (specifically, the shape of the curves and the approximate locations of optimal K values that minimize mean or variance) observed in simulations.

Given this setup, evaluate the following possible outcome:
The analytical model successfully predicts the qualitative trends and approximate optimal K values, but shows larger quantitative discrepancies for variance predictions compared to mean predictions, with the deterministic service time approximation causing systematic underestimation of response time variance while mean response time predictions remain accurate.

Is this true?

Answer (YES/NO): NO